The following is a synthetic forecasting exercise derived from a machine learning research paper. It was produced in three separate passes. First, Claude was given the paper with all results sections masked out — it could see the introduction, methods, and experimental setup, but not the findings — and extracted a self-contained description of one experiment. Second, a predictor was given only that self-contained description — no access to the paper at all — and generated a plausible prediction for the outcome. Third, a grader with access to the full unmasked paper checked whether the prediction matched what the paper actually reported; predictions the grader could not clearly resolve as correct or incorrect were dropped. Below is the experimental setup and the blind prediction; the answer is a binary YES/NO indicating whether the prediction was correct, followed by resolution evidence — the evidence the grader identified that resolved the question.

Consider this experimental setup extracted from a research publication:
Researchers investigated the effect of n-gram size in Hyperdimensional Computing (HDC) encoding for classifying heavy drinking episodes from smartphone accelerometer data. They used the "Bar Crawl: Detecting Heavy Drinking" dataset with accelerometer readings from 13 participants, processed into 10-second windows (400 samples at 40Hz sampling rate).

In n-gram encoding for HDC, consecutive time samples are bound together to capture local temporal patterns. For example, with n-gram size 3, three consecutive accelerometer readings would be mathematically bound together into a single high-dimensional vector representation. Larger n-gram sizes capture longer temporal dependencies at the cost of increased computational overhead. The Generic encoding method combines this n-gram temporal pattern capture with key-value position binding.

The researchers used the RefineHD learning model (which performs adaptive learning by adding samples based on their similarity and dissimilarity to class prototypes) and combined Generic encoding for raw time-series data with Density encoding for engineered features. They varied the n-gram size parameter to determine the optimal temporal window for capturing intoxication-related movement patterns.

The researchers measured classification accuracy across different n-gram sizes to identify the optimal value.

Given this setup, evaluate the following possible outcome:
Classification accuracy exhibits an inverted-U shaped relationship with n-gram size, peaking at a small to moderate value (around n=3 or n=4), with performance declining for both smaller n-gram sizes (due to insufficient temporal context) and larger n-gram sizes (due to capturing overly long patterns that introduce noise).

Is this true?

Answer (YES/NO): NO